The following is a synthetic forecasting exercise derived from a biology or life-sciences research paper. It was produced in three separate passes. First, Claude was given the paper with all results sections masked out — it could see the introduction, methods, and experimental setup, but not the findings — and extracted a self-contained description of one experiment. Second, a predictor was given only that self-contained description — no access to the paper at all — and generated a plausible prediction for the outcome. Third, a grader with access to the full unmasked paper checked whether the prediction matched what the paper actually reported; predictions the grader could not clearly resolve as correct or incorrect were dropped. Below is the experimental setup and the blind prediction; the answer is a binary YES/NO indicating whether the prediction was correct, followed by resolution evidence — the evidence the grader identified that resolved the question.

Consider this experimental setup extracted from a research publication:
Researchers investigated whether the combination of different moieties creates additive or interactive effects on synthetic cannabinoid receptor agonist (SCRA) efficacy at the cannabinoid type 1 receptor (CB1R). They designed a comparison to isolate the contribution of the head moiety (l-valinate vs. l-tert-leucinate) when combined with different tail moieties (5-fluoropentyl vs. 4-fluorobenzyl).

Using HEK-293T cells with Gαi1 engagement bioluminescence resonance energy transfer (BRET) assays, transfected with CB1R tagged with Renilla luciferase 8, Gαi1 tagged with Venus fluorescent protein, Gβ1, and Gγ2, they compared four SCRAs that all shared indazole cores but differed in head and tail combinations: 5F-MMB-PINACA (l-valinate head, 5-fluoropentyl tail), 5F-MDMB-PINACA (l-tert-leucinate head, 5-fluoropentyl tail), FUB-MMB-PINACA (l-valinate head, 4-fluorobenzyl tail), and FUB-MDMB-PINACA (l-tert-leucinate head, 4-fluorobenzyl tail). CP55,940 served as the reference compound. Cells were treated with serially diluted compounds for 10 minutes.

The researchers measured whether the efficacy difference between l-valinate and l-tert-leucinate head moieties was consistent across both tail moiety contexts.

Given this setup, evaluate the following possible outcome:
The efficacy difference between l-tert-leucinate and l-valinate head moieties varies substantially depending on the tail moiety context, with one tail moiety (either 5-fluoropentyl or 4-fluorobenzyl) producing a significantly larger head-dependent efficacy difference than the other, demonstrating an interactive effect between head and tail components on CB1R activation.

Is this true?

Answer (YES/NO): NO